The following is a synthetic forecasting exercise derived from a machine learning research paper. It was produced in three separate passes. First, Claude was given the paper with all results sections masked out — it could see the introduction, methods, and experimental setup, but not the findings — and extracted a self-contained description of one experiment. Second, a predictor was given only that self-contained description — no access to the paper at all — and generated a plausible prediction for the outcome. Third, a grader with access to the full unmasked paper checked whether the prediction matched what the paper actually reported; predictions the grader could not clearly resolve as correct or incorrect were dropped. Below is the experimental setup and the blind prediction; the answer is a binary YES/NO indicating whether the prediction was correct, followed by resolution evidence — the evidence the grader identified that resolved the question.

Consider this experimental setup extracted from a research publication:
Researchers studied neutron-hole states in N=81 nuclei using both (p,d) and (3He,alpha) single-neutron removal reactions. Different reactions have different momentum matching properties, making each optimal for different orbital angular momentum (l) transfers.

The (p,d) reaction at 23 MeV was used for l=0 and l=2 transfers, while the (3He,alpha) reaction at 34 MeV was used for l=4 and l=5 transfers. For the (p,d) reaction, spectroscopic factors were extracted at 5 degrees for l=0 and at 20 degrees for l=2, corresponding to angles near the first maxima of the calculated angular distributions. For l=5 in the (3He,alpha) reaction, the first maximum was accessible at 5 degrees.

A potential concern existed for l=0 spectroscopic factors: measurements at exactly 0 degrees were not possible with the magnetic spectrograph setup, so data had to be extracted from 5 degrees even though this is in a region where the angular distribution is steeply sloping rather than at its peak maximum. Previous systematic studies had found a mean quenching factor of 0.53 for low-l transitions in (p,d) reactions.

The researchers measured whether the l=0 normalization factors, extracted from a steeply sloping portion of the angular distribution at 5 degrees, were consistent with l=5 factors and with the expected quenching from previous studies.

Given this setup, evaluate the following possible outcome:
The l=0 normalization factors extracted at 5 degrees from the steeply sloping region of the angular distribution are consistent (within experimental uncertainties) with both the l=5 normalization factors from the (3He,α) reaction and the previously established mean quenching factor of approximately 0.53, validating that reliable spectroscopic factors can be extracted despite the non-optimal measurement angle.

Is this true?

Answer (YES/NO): YES